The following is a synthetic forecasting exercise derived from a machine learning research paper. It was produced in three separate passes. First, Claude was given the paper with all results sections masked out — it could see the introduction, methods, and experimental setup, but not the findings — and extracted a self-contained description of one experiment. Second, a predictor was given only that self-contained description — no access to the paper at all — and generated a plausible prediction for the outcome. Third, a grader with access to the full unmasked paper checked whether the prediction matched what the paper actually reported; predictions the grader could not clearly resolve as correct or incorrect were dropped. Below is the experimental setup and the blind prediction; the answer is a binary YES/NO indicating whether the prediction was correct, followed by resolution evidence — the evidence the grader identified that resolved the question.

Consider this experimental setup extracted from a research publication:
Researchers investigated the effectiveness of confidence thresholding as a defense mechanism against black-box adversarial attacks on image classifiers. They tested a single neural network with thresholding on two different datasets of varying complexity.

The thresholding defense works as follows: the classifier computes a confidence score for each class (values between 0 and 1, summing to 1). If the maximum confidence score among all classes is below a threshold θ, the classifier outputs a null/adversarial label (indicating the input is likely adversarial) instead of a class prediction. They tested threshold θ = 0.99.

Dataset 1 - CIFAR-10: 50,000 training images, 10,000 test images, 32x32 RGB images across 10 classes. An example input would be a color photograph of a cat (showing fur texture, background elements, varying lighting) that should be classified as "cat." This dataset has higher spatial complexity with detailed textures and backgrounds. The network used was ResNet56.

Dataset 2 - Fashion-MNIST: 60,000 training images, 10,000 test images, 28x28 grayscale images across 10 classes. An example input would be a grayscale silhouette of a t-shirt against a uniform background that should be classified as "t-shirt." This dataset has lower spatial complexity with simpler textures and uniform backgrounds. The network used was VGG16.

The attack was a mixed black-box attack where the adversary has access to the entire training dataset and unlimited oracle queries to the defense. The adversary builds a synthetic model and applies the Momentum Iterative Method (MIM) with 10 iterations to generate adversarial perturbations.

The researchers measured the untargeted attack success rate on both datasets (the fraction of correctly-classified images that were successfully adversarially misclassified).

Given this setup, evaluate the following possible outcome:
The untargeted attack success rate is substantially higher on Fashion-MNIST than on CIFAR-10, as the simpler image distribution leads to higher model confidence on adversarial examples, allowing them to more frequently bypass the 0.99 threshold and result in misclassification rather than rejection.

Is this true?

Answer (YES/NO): YES